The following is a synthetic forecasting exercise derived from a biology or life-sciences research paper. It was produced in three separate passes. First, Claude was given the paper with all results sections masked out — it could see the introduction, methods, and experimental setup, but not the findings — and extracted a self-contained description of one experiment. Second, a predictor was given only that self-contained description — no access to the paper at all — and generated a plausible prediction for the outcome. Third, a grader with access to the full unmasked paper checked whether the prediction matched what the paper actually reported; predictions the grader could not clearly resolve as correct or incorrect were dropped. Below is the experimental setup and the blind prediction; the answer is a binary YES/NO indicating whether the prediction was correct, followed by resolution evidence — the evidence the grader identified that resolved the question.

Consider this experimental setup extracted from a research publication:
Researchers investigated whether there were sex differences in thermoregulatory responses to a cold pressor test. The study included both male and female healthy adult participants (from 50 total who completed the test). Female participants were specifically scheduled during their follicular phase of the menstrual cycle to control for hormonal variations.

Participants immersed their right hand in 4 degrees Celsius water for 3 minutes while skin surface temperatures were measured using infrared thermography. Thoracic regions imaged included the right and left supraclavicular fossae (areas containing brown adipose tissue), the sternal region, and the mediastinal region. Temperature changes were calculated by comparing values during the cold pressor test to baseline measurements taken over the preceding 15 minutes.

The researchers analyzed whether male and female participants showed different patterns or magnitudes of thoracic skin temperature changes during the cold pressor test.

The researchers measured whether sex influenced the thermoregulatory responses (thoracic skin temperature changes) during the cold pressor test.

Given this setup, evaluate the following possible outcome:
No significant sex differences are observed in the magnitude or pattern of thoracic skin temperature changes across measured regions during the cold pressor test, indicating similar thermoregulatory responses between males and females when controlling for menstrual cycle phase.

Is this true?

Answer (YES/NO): YES